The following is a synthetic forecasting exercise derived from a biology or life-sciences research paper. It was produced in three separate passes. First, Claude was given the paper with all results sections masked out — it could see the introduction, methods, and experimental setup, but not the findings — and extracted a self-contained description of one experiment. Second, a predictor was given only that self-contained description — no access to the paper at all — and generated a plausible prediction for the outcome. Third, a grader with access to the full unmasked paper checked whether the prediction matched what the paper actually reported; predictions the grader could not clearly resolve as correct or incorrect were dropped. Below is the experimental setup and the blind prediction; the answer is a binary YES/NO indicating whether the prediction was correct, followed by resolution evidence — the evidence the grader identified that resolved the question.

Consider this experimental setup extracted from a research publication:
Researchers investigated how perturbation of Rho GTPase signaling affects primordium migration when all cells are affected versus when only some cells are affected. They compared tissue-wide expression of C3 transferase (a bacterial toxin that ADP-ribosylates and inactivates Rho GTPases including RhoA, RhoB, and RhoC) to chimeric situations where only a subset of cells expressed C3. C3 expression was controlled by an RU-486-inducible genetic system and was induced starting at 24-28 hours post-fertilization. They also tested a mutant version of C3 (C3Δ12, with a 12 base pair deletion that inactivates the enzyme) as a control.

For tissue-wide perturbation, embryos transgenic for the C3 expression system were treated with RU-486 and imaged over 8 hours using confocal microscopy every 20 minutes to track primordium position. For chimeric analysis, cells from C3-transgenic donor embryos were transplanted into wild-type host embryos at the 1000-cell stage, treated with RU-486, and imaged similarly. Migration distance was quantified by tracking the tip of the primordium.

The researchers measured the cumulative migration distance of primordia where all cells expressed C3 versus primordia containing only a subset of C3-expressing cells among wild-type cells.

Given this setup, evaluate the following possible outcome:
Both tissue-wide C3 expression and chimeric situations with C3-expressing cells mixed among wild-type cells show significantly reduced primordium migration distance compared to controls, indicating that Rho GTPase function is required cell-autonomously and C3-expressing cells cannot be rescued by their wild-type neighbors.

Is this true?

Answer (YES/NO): YES